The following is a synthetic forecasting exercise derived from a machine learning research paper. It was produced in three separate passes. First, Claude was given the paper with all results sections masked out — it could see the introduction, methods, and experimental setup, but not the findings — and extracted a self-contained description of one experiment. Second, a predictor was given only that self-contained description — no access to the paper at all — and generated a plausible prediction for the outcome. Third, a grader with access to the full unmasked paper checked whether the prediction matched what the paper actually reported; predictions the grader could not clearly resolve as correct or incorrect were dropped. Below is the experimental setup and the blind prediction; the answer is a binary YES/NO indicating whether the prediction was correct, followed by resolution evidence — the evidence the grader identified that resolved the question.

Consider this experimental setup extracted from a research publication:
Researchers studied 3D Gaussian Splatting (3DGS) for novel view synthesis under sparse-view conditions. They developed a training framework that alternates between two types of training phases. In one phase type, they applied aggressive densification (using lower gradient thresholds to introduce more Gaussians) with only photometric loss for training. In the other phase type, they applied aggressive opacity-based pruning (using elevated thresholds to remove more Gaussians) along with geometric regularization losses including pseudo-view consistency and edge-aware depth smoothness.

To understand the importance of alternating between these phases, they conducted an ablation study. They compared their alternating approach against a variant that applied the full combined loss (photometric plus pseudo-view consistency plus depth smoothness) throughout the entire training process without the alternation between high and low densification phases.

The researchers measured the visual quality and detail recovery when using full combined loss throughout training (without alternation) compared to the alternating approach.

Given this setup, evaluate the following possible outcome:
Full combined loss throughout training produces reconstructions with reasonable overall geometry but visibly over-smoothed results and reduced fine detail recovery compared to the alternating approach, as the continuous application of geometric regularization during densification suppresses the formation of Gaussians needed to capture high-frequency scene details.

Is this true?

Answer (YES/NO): YES